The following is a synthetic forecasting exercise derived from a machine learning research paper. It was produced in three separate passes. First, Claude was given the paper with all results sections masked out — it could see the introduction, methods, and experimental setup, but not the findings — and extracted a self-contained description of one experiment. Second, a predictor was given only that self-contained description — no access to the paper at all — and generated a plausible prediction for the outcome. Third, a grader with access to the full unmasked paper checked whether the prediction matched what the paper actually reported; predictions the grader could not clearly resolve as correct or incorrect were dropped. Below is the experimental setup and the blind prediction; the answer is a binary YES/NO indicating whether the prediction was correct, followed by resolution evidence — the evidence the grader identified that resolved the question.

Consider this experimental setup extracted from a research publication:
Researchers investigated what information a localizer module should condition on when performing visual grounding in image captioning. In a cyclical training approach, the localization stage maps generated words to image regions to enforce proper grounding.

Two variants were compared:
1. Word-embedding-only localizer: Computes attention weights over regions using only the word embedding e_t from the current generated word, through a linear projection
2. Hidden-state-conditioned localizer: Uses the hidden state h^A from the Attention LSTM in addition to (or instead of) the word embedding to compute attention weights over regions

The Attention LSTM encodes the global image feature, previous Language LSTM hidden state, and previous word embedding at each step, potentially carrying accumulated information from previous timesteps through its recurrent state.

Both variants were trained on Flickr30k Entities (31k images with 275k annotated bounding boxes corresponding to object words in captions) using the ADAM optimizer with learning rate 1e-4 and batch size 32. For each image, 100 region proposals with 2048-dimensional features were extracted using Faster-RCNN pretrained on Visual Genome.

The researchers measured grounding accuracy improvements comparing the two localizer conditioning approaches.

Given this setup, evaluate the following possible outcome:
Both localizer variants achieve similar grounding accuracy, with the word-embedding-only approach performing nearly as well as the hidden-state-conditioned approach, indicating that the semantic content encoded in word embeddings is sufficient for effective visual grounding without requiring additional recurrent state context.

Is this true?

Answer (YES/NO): NO